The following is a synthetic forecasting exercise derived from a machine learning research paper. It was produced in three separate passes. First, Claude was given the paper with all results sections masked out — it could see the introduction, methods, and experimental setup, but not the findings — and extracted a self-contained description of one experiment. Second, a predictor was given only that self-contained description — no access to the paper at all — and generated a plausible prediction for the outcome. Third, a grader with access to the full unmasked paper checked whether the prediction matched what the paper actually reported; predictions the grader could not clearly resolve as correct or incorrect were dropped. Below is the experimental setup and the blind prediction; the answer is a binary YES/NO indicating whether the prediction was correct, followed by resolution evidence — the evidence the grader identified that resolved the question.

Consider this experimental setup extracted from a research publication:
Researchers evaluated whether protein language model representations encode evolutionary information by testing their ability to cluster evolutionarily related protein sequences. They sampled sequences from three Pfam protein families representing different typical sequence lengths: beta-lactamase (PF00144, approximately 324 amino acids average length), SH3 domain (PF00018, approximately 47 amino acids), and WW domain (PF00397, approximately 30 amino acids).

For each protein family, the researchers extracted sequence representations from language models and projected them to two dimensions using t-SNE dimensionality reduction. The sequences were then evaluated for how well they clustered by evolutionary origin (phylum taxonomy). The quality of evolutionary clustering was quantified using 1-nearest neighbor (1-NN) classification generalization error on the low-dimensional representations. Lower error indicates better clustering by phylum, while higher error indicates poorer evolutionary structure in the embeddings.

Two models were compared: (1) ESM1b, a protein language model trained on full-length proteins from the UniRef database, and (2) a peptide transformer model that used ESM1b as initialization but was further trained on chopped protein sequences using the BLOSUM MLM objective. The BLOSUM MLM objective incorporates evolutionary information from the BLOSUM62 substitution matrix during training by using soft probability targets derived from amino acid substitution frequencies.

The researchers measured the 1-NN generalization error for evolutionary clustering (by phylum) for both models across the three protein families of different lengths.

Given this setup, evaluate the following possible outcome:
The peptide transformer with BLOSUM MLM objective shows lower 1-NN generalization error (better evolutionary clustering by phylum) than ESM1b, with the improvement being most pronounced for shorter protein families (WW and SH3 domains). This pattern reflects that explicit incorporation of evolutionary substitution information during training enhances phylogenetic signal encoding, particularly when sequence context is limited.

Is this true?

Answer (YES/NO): NO